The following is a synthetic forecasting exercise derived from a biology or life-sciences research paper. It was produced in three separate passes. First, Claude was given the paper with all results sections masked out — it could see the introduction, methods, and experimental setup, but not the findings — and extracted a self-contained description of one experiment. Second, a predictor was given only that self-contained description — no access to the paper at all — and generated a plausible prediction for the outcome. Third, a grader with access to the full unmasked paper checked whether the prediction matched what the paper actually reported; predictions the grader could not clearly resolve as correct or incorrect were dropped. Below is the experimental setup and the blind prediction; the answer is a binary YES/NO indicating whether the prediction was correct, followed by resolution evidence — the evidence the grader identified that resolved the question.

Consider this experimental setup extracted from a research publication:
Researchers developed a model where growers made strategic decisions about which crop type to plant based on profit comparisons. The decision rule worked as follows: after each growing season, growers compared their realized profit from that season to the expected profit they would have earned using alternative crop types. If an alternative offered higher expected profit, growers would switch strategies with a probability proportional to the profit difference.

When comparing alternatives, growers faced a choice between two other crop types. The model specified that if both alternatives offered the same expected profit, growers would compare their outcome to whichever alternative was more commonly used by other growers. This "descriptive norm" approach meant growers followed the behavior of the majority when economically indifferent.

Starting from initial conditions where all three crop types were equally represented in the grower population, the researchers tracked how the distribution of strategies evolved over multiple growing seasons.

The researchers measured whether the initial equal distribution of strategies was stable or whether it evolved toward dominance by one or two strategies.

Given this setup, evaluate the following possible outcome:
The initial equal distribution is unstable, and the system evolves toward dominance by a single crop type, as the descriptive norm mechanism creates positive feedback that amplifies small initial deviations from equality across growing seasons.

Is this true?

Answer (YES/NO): NO